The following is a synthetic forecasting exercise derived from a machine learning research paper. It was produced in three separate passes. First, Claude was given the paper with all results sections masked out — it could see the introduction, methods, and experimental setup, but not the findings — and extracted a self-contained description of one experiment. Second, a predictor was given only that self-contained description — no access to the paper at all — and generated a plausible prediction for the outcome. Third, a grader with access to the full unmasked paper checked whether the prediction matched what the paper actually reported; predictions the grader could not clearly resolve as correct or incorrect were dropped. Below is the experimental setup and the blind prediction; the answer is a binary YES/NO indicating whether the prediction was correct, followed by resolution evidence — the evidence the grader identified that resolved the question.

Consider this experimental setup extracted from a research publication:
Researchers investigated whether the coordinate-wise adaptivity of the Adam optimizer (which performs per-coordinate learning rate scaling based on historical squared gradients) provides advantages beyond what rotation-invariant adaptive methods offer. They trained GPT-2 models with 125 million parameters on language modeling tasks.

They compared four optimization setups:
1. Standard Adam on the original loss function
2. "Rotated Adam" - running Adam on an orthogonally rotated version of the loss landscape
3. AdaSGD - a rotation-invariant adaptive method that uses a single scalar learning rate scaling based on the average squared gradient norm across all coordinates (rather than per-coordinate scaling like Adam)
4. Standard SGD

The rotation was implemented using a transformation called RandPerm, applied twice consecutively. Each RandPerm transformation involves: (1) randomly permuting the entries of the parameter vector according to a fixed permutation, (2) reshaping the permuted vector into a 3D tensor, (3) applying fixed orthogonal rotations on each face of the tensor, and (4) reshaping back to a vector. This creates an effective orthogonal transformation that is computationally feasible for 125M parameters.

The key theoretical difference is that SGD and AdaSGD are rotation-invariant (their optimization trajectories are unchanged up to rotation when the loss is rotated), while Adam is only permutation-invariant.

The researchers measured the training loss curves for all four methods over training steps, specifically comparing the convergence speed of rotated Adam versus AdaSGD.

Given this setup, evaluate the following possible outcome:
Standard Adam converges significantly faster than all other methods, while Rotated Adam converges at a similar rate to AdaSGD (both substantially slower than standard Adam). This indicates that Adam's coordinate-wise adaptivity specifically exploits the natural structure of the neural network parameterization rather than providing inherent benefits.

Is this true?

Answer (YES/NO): NO